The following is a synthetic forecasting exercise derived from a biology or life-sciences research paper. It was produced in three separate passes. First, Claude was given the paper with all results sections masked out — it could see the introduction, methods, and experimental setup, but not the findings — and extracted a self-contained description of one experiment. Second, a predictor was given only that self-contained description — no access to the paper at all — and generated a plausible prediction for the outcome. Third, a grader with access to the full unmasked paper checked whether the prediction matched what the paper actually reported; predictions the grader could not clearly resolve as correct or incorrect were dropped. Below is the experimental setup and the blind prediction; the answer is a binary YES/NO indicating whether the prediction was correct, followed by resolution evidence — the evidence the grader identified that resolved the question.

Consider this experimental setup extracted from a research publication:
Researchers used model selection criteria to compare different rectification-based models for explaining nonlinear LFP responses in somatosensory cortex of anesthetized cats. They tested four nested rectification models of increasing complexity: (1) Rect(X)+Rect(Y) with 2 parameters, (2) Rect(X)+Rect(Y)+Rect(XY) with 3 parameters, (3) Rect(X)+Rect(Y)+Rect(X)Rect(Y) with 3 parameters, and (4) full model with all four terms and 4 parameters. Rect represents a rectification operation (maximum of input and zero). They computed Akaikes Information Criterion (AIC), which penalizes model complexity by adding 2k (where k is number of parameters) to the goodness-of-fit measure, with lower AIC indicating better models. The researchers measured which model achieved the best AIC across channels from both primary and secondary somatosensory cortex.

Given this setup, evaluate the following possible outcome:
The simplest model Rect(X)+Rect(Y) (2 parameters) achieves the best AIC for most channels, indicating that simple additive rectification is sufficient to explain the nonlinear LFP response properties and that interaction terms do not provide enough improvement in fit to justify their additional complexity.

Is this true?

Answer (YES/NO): NO